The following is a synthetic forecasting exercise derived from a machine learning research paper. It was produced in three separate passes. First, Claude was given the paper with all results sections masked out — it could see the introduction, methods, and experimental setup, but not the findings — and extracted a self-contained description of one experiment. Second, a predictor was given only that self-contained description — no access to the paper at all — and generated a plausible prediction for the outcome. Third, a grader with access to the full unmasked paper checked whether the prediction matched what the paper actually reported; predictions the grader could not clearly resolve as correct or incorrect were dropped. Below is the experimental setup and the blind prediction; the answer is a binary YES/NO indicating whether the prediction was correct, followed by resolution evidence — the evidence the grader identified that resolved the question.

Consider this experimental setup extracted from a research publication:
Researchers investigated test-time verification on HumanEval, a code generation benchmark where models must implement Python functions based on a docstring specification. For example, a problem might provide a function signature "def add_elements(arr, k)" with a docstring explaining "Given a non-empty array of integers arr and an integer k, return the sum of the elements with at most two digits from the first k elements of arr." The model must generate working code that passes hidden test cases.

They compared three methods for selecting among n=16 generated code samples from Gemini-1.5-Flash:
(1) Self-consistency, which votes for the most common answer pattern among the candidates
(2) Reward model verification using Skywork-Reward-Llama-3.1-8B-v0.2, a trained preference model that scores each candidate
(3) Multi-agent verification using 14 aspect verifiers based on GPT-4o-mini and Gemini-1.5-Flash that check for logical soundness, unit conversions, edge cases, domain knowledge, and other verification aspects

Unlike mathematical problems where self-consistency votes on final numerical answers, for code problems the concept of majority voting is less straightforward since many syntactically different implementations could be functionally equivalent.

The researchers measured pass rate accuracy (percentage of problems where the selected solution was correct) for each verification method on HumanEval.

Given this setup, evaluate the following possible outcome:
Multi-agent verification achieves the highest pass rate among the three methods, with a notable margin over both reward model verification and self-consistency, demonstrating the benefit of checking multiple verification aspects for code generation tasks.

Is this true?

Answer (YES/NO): NO